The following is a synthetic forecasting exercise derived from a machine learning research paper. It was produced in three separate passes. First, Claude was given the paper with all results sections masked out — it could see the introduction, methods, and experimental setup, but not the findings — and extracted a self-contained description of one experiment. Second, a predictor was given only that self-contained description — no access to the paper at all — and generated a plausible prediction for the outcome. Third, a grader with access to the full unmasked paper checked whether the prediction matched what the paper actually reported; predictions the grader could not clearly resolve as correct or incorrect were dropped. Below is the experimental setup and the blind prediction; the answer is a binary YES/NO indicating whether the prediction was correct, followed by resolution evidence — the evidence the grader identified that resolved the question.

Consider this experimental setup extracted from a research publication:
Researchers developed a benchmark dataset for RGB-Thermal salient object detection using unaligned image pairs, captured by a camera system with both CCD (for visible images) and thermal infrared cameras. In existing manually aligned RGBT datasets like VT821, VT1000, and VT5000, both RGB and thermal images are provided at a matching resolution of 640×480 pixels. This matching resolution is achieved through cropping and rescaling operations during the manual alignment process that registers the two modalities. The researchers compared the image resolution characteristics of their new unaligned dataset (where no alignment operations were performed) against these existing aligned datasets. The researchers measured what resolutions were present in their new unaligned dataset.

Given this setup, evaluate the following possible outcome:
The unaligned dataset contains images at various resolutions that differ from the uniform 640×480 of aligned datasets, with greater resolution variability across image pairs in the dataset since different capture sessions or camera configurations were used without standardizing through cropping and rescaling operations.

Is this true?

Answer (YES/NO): NO